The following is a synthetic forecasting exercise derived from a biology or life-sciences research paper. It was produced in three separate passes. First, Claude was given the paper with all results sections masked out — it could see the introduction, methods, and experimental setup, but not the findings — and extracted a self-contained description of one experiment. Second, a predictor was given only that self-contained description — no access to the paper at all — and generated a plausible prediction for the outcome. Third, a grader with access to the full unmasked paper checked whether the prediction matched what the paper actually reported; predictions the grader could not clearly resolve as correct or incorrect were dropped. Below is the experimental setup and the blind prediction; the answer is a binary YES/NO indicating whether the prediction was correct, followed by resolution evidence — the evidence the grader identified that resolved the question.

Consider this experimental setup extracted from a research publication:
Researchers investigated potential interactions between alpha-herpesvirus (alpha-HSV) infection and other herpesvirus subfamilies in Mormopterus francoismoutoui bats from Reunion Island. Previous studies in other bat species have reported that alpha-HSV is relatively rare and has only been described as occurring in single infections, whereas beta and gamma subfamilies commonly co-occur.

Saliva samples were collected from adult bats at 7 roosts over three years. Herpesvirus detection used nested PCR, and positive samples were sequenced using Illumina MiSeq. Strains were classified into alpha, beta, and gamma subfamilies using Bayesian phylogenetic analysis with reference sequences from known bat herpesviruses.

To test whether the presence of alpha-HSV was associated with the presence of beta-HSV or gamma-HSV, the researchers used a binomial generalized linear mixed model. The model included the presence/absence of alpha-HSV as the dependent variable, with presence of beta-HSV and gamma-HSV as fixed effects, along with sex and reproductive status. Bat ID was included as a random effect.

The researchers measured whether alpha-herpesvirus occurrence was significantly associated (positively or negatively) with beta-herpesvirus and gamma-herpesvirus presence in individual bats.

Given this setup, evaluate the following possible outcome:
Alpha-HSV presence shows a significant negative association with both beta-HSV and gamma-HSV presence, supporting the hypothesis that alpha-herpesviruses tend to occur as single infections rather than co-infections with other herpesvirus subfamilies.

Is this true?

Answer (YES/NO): NO